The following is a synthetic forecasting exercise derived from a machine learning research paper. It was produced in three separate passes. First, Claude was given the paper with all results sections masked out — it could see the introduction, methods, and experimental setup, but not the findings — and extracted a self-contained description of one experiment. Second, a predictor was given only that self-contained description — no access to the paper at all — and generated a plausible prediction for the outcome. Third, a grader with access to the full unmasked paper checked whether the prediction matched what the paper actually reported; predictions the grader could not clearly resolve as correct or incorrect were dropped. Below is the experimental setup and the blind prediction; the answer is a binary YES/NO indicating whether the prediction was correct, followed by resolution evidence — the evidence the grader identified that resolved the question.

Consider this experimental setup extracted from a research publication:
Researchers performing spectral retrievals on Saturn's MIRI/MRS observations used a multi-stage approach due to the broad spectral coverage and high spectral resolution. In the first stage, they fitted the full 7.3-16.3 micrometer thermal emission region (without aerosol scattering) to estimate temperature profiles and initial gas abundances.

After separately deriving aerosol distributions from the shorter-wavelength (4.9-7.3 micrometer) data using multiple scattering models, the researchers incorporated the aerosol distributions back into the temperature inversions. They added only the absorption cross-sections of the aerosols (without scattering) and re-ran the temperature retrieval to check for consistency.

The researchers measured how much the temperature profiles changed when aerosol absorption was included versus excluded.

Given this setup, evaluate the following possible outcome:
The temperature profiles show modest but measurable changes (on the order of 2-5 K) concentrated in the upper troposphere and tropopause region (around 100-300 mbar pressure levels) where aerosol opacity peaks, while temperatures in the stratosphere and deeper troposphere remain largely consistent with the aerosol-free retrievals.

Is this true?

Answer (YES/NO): NO